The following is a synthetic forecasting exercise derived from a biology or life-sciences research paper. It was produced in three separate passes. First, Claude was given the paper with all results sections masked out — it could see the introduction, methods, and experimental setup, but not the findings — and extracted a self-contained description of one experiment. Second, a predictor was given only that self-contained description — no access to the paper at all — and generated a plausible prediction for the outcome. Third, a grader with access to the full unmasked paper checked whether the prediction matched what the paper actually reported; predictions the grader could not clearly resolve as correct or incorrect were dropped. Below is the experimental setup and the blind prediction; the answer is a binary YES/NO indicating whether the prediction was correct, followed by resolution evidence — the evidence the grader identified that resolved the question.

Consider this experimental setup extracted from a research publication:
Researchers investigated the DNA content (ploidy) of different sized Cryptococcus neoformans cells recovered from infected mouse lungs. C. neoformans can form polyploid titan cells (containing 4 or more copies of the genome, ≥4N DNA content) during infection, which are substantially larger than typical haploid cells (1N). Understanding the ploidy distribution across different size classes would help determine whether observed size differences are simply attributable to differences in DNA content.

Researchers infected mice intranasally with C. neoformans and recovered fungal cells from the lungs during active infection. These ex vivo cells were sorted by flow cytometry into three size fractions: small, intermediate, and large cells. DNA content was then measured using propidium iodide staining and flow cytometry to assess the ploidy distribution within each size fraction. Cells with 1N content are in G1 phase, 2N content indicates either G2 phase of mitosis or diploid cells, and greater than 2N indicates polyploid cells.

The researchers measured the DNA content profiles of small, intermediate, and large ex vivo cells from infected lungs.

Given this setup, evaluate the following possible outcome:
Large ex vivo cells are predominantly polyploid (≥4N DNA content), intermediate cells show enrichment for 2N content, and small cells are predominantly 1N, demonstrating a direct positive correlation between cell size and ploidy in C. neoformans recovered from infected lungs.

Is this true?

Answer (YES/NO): NO